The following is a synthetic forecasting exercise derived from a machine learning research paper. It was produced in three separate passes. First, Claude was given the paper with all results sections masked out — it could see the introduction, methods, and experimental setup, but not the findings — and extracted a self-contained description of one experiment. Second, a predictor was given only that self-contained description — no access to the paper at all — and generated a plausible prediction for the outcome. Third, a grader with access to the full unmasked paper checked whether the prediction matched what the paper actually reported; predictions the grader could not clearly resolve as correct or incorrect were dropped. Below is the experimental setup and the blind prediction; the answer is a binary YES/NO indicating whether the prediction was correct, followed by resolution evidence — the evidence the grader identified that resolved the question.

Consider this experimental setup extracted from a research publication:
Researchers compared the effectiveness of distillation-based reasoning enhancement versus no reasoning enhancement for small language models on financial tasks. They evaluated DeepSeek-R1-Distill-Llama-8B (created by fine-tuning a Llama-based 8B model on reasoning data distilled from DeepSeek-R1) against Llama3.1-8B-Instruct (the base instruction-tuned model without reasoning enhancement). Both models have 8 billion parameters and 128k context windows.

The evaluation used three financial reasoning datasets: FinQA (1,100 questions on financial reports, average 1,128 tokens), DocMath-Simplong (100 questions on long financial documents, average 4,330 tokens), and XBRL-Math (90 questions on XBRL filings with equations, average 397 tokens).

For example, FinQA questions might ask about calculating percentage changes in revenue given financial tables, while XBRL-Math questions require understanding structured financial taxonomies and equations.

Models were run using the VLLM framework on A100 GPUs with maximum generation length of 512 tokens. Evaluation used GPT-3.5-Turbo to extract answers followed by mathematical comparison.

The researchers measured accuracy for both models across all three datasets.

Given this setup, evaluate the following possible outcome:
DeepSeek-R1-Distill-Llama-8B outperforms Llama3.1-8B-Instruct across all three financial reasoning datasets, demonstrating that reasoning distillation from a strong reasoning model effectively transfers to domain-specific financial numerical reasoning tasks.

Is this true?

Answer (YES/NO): NO